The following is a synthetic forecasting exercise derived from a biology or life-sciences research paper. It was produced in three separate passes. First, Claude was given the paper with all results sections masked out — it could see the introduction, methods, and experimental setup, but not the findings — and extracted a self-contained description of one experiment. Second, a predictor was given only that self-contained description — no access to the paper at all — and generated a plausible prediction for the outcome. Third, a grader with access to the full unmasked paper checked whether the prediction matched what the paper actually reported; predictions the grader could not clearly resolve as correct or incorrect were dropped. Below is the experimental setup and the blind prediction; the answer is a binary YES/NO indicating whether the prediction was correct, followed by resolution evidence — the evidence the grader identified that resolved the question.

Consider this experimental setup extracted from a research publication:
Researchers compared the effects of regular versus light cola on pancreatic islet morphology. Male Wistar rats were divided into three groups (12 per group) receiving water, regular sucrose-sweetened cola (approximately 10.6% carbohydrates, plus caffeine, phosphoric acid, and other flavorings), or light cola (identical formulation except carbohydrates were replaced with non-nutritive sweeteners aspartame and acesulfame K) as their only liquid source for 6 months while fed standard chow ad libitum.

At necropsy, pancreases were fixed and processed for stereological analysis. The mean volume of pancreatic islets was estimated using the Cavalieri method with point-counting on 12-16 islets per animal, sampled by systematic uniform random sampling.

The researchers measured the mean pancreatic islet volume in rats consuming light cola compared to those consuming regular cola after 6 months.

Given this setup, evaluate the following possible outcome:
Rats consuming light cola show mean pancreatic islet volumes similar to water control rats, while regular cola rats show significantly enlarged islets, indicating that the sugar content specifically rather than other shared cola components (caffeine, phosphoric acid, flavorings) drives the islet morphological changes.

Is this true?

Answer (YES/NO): NO